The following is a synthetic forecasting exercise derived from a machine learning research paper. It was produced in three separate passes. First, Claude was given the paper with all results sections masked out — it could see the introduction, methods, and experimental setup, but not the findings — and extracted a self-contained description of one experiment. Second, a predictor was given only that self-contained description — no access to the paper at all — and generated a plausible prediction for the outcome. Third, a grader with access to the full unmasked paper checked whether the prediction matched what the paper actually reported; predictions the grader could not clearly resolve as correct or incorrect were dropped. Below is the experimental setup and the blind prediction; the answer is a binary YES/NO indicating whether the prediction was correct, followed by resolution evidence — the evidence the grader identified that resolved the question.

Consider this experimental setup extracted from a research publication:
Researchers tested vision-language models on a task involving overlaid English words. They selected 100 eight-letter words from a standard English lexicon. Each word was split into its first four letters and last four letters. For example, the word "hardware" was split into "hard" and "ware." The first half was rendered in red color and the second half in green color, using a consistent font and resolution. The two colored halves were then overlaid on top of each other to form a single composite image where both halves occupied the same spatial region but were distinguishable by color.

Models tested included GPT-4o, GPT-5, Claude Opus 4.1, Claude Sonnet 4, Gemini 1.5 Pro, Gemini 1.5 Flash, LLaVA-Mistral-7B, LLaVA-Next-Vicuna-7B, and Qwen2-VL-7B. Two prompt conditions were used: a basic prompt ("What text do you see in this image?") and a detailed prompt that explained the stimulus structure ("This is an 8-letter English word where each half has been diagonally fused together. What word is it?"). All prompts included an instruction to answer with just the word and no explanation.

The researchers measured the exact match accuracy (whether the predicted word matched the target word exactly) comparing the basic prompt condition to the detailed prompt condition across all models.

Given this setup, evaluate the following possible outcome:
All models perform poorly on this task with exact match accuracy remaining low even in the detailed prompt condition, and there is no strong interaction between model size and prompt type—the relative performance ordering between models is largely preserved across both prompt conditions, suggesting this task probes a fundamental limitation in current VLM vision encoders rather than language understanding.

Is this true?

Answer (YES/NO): NO